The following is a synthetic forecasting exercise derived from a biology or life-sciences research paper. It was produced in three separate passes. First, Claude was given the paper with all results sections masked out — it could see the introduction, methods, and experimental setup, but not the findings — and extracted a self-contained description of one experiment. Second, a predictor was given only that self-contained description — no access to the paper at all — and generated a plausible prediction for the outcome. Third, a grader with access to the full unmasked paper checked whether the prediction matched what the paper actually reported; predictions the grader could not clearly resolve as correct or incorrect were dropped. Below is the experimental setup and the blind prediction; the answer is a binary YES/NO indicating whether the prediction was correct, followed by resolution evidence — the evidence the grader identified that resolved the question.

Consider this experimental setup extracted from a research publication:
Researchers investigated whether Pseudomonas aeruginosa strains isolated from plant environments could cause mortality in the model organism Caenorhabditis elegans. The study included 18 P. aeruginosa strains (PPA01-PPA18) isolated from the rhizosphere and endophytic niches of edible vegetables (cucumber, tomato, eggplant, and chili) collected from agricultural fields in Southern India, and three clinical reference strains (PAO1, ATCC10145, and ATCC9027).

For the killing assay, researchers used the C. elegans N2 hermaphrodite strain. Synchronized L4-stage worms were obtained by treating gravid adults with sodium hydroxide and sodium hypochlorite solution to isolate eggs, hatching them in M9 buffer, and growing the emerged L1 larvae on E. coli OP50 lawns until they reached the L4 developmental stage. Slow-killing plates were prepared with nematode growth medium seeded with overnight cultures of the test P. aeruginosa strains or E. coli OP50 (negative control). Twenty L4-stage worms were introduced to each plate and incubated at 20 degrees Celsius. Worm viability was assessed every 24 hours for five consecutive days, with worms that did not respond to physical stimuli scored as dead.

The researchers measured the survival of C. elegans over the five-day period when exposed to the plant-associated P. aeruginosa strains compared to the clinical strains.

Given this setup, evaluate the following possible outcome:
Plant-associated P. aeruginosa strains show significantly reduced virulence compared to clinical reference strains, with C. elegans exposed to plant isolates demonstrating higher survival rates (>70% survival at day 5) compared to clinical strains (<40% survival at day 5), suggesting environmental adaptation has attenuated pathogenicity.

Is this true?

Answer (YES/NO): NO